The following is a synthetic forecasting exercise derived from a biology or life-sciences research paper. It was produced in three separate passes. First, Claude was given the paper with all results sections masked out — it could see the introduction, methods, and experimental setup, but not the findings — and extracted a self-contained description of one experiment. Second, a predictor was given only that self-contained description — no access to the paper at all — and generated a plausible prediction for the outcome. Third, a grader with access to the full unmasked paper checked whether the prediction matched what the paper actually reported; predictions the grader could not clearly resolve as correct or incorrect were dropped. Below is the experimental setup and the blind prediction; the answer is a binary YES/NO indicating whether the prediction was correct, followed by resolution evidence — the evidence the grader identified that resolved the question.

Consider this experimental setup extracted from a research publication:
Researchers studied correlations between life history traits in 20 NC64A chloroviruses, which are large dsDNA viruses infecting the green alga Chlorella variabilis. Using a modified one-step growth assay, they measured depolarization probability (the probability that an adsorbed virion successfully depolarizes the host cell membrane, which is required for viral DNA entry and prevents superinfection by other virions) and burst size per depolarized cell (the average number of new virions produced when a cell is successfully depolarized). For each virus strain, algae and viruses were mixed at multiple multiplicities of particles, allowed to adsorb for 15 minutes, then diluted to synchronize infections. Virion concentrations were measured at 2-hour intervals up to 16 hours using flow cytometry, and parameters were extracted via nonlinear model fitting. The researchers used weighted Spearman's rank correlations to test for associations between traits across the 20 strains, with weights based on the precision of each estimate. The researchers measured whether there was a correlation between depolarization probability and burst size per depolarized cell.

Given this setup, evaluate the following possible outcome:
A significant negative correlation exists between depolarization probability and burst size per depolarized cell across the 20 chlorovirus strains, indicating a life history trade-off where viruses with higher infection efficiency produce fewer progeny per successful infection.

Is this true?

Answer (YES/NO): NO